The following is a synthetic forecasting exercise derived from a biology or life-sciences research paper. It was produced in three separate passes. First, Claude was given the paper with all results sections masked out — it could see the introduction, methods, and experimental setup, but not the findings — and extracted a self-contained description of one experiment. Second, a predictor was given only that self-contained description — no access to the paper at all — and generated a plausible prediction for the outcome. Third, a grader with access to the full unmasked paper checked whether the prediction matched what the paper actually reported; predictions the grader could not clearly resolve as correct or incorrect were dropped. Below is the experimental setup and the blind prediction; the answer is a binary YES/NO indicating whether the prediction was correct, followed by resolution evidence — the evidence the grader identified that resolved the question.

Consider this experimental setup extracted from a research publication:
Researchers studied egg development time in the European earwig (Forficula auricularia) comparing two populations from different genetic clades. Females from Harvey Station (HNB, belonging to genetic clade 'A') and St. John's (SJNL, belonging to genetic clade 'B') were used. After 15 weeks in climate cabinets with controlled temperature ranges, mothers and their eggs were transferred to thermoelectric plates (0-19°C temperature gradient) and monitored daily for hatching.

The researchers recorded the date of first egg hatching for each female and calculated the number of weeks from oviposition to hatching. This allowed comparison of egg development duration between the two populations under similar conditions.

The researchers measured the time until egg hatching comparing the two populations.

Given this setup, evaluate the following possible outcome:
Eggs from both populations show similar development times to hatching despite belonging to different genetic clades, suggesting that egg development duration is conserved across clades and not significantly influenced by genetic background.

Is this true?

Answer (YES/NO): NO